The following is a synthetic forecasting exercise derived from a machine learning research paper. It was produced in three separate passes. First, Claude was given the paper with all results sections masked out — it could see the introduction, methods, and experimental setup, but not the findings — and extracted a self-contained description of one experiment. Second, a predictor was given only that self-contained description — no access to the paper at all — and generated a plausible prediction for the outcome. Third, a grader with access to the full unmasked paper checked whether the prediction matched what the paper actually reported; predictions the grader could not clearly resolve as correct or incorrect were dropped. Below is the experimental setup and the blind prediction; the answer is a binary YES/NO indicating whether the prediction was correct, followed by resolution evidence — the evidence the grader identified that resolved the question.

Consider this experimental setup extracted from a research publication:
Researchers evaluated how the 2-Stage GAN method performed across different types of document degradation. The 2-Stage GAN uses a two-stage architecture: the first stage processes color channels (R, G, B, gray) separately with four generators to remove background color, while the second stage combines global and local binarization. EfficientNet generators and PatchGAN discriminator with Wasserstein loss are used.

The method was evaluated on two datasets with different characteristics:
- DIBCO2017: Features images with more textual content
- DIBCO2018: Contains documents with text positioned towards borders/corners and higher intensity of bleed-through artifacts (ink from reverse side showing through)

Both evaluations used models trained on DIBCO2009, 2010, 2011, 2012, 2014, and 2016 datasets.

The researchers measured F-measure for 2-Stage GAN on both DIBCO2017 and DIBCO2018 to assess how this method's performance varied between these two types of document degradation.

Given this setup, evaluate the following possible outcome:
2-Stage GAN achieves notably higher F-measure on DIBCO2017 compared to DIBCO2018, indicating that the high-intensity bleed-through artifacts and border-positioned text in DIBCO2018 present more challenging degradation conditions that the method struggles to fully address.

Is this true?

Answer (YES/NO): NO